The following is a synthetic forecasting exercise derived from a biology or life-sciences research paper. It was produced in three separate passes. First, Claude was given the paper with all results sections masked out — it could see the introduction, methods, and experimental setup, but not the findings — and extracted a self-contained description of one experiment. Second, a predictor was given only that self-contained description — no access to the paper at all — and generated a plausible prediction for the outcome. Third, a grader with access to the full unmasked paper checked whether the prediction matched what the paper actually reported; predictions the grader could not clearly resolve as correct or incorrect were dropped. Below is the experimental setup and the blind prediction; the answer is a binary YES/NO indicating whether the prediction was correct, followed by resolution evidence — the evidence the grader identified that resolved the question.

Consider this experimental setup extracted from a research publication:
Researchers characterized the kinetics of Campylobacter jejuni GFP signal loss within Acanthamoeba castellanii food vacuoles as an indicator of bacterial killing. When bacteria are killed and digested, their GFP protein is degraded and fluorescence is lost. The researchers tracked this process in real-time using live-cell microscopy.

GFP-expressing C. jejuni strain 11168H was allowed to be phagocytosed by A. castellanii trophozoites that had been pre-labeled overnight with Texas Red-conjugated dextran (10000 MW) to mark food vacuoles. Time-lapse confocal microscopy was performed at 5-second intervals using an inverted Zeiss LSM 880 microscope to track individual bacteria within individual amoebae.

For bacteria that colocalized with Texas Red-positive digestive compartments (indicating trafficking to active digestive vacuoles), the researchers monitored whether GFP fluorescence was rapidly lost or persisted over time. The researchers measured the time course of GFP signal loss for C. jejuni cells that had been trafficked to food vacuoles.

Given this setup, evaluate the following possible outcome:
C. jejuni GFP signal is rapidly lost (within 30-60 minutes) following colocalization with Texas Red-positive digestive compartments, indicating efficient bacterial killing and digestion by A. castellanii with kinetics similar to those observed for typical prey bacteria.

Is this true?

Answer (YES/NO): NO